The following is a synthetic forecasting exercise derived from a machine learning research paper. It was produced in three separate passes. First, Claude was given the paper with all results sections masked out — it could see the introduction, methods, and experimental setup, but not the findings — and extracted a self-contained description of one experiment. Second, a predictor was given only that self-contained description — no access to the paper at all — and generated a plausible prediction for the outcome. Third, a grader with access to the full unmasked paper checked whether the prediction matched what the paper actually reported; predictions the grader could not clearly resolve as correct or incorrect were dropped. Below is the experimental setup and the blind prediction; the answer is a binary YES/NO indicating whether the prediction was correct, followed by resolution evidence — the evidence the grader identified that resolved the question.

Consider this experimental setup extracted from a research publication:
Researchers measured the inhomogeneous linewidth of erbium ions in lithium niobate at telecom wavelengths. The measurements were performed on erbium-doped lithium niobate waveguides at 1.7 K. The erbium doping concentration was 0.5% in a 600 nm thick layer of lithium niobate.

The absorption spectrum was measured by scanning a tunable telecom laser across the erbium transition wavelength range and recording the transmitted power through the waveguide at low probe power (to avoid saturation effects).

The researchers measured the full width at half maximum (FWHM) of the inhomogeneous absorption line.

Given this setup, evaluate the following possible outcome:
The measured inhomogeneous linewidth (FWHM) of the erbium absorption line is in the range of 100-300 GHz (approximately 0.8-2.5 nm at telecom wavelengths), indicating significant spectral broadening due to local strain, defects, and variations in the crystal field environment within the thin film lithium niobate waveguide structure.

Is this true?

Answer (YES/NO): YES